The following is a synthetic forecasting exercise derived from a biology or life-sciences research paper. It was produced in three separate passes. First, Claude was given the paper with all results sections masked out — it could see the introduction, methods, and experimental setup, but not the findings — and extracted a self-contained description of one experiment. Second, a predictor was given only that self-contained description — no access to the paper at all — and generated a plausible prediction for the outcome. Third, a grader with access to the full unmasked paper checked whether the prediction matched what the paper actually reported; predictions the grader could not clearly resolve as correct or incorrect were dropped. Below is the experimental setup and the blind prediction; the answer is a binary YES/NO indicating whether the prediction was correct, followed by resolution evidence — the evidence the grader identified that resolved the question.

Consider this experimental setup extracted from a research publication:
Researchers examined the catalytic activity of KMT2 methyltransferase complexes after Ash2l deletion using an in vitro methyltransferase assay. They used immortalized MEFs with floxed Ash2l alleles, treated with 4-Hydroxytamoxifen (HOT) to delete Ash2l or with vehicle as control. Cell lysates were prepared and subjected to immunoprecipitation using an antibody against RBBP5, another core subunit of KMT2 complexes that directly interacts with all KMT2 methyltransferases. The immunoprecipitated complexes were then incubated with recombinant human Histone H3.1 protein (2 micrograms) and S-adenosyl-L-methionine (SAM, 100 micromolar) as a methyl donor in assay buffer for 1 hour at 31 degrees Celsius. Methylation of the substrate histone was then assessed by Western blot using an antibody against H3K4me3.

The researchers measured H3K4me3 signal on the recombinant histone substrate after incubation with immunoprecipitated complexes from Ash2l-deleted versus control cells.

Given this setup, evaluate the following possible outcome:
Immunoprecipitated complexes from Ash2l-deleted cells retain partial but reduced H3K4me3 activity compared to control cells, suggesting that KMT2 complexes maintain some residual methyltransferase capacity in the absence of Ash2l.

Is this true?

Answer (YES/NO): NO